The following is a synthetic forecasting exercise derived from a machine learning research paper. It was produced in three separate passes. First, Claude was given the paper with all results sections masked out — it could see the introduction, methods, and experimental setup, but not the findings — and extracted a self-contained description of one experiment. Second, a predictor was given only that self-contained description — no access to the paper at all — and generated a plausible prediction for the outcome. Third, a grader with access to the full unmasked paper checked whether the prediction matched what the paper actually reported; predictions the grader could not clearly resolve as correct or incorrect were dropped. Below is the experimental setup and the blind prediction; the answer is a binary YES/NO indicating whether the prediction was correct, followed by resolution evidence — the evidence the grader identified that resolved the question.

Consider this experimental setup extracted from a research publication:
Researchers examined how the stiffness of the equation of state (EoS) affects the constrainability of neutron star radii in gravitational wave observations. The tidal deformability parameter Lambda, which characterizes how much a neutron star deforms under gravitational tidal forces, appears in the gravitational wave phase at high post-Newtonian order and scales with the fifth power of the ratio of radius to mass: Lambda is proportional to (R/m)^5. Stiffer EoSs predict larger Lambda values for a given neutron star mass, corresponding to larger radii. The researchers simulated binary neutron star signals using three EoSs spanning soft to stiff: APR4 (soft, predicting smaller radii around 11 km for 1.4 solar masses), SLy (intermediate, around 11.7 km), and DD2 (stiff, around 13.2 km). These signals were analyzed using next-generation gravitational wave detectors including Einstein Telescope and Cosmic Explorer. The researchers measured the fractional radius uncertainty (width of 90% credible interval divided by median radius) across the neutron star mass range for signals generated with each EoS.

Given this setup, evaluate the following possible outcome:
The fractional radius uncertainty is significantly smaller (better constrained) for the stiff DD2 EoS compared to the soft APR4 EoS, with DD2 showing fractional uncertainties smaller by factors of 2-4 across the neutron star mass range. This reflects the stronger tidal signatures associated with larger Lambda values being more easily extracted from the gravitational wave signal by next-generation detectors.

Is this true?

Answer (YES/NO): NO